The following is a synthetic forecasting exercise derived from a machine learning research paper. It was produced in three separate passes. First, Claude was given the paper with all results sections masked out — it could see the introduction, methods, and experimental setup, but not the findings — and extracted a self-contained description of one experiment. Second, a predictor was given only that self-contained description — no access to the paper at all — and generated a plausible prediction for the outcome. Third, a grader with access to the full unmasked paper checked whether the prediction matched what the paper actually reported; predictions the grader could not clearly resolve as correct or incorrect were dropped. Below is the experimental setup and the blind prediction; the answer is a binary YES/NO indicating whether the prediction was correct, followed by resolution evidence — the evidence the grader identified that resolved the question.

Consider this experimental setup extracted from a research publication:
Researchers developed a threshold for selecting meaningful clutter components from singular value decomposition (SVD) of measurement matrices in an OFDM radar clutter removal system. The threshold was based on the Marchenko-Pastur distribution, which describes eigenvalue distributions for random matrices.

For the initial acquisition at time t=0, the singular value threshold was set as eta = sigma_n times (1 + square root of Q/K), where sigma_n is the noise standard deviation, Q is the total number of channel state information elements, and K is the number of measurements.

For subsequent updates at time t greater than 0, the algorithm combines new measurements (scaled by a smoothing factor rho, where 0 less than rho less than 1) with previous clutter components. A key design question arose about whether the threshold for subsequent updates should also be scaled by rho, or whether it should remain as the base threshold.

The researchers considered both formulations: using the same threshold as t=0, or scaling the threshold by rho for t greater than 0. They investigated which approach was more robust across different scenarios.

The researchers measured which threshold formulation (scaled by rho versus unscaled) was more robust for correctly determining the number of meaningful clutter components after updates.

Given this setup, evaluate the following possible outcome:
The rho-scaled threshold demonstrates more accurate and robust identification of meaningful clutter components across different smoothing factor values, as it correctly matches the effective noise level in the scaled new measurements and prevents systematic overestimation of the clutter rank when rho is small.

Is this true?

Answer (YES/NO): YES